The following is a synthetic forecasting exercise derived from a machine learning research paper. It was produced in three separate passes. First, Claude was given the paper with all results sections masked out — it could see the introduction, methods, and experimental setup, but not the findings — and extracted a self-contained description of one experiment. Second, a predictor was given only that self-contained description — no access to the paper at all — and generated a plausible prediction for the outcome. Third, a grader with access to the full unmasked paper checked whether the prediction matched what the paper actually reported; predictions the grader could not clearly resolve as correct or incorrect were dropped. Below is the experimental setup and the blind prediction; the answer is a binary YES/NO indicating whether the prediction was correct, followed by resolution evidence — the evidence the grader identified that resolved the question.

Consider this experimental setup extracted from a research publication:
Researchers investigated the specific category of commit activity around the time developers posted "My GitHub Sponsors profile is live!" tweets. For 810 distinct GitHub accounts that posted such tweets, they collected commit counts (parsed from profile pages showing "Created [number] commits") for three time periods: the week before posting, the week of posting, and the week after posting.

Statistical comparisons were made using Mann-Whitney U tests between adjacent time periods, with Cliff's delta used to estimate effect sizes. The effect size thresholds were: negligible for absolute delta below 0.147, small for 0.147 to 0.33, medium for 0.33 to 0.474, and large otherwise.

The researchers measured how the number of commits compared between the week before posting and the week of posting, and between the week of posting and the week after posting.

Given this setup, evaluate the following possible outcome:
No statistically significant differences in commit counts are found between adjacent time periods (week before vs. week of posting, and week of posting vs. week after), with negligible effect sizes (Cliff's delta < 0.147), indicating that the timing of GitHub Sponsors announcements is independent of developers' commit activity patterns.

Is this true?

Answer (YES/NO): NO